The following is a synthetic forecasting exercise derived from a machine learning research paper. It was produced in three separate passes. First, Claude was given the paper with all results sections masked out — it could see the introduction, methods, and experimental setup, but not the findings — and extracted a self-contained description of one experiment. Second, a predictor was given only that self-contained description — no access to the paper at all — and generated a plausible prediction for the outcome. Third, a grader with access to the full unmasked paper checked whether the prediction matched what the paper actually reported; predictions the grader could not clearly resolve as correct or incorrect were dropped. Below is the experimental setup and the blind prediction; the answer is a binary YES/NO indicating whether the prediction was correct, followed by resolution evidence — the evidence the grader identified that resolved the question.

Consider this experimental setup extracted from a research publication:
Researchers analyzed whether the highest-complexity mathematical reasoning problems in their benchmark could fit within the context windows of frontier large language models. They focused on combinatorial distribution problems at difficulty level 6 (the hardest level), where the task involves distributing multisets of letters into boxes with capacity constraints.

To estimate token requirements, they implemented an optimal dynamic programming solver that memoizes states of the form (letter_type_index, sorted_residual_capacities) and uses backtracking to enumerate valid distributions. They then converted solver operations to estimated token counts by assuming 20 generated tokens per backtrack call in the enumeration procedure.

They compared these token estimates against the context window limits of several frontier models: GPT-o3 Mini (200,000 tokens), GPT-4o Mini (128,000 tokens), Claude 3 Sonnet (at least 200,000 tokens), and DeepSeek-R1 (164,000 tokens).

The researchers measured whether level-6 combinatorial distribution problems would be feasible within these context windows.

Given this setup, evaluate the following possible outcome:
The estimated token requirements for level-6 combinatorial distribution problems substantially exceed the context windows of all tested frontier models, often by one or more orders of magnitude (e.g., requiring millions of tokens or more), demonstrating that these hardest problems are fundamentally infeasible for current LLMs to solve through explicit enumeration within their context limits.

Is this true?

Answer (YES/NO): NO